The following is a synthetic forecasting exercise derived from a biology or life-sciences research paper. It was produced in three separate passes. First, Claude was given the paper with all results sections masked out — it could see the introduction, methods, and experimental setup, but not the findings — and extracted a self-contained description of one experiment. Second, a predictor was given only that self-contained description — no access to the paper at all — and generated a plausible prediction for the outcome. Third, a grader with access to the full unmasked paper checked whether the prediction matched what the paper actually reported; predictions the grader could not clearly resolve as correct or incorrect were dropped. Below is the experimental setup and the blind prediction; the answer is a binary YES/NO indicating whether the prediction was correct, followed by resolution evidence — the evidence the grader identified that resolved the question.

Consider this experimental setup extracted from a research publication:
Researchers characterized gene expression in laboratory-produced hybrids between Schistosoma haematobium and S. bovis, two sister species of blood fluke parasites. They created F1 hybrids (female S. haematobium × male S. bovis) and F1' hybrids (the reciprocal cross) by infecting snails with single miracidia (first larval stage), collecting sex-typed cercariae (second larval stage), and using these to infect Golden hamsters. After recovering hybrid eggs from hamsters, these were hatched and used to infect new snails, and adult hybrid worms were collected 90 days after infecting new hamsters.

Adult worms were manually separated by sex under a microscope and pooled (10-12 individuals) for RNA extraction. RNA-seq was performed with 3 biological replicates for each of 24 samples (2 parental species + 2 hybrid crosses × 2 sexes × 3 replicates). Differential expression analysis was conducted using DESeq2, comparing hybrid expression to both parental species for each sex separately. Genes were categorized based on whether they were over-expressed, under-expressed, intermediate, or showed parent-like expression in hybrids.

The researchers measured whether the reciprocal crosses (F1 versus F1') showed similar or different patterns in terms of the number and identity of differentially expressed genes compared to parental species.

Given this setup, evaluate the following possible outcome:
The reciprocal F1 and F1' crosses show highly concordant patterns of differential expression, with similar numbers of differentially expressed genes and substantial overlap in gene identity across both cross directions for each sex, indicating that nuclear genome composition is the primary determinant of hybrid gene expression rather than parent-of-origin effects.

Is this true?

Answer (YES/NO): NO